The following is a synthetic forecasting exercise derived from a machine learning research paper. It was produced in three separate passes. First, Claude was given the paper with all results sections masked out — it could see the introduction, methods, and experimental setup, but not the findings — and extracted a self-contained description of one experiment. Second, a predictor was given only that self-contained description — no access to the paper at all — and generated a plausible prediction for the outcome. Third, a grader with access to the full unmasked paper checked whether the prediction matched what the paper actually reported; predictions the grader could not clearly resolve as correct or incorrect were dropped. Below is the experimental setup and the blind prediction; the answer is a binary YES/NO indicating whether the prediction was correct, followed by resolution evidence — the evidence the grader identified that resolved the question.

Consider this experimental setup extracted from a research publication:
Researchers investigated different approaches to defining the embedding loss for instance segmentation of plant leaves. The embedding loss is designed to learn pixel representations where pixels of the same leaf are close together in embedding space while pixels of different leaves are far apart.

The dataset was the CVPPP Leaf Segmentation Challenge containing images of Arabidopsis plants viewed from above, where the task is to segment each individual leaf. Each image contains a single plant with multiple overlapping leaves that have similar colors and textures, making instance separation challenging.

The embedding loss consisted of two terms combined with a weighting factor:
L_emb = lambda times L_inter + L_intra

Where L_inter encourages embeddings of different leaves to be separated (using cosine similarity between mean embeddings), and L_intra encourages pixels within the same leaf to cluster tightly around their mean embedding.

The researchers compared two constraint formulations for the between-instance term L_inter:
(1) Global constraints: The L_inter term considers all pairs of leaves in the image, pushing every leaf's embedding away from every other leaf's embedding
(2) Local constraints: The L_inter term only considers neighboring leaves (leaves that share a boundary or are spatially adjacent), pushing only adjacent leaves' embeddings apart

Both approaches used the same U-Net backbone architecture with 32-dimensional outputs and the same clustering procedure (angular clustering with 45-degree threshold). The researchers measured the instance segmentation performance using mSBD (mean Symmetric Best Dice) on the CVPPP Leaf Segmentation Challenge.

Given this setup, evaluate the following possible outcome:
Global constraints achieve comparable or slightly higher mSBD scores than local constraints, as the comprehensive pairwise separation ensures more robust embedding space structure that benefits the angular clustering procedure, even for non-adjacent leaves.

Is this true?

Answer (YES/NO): NO